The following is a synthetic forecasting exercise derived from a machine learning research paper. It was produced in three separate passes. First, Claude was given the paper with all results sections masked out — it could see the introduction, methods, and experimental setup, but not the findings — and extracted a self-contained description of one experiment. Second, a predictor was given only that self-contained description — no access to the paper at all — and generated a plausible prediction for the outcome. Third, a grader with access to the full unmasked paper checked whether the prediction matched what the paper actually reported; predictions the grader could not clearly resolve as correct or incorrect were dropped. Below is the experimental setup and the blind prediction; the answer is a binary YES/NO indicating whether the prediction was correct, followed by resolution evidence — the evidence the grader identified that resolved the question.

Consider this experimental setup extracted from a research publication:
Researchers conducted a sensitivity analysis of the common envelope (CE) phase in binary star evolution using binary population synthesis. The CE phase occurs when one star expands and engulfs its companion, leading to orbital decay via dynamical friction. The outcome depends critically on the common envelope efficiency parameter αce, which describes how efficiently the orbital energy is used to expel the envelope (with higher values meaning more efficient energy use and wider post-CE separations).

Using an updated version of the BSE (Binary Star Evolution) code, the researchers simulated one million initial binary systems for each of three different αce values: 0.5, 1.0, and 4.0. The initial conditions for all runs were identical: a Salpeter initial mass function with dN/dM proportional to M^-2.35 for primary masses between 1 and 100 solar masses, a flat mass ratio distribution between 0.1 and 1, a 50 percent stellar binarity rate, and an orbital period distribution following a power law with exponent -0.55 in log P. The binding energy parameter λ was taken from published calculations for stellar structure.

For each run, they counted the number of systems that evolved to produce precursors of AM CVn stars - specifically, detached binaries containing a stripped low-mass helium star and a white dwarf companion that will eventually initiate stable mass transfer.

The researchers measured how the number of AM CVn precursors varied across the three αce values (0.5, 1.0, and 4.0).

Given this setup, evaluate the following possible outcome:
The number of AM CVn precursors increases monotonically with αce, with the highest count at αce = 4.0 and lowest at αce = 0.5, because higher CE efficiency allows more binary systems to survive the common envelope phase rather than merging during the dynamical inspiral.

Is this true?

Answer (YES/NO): YES